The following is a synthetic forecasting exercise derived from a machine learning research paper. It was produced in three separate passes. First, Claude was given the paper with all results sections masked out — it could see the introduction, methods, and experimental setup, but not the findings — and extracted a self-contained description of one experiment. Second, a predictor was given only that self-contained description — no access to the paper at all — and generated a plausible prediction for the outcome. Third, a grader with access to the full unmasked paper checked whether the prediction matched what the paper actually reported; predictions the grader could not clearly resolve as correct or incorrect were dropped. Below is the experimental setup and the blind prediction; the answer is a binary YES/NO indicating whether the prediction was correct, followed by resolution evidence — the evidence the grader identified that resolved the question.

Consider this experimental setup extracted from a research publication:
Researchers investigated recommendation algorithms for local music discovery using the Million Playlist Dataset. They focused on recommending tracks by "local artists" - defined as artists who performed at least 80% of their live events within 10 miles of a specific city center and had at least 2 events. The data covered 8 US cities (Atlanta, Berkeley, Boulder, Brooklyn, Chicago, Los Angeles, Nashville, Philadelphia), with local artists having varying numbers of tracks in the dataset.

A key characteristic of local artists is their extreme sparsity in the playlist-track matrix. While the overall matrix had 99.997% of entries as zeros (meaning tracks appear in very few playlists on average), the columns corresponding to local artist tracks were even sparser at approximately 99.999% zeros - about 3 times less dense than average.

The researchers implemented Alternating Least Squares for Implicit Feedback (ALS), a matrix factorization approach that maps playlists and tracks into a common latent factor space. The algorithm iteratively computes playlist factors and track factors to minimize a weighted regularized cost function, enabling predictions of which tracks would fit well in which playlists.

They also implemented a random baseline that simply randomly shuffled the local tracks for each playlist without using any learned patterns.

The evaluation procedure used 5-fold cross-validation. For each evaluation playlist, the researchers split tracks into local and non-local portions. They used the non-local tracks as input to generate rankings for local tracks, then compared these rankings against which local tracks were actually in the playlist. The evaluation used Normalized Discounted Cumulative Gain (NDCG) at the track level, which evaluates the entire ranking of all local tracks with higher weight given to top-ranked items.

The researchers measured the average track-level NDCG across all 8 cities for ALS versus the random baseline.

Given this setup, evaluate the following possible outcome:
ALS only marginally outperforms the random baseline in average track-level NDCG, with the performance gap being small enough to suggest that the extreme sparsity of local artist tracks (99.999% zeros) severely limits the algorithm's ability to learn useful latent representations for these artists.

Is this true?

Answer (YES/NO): NO